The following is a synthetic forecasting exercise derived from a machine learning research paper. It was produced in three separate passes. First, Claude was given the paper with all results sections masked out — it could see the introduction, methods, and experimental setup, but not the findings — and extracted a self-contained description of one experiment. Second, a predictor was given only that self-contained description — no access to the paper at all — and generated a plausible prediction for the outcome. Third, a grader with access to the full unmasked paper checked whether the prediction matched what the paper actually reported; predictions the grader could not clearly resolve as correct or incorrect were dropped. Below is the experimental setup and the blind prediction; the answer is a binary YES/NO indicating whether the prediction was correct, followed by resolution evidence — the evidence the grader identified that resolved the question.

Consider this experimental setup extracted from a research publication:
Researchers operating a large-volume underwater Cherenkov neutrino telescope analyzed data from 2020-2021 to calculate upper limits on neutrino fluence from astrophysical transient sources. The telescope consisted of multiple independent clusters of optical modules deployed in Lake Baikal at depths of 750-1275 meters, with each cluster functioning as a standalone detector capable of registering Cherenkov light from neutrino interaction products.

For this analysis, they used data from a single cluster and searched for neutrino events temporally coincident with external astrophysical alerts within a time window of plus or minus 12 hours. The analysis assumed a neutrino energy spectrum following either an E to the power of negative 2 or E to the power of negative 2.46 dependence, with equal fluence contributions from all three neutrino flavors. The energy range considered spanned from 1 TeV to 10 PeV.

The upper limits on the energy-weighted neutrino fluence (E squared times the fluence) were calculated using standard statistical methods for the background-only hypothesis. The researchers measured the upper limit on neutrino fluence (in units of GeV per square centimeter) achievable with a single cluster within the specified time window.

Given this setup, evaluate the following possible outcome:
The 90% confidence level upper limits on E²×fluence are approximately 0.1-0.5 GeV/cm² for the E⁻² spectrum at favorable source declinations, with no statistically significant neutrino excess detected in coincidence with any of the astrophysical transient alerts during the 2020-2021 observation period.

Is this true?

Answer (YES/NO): NO